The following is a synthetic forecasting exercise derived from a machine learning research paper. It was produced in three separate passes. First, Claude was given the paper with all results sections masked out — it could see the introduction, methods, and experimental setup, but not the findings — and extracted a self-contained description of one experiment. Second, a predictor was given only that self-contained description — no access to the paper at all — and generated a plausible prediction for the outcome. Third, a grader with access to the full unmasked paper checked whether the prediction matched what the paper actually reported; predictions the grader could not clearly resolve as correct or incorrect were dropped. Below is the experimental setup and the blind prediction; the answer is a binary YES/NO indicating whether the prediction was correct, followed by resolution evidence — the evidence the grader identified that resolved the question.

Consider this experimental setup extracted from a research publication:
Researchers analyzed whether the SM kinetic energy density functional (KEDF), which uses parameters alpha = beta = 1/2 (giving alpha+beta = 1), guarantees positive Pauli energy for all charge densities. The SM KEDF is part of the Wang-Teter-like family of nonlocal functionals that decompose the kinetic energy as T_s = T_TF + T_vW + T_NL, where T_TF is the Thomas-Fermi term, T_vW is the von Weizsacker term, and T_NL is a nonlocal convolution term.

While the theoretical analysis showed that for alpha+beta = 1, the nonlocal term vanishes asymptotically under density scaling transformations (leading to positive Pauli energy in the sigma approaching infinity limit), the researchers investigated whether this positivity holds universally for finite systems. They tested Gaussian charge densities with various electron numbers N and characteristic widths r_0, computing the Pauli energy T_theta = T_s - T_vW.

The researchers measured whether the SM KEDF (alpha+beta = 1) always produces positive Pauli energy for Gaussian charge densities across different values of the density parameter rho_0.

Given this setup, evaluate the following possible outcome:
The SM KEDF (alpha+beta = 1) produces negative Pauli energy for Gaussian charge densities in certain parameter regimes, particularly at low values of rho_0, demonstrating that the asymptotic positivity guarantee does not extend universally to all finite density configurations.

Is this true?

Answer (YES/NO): YES